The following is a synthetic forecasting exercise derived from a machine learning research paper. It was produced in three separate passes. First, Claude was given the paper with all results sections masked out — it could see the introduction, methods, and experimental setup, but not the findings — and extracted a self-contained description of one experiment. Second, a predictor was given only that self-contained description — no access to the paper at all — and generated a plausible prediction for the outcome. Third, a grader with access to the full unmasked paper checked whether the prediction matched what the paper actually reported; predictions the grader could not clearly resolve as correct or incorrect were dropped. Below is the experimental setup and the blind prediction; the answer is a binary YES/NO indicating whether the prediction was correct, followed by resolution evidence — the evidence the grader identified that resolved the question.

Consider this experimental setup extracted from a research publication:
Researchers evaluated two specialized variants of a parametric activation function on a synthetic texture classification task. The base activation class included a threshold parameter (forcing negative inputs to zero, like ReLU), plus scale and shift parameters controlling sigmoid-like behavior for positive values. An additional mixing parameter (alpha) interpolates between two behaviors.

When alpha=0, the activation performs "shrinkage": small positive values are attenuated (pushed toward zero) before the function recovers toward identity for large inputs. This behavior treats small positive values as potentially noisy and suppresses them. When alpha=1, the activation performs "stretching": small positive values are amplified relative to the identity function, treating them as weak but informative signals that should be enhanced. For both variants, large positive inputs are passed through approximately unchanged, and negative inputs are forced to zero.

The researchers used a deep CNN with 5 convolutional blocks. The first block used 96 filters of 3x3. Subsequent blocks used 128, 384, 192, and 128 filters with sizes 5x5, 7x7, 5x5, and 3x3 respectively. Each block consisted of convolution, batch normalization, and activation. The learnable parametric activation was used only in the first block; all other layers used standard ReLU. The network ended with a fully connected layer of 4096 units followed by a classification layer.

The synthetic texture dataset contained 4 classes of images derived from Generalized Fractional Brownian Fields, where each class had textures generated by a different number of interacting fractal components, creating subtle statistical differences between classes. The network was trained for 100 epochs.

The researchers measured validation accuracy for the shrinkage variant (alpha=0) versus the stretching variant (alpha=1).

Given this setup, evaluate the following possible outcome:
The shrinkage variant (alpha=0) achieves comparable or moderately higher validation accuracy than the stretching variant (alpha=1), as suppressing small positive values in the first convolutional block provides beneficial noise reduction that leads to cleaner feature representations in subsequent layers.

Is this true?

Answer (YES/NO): YES